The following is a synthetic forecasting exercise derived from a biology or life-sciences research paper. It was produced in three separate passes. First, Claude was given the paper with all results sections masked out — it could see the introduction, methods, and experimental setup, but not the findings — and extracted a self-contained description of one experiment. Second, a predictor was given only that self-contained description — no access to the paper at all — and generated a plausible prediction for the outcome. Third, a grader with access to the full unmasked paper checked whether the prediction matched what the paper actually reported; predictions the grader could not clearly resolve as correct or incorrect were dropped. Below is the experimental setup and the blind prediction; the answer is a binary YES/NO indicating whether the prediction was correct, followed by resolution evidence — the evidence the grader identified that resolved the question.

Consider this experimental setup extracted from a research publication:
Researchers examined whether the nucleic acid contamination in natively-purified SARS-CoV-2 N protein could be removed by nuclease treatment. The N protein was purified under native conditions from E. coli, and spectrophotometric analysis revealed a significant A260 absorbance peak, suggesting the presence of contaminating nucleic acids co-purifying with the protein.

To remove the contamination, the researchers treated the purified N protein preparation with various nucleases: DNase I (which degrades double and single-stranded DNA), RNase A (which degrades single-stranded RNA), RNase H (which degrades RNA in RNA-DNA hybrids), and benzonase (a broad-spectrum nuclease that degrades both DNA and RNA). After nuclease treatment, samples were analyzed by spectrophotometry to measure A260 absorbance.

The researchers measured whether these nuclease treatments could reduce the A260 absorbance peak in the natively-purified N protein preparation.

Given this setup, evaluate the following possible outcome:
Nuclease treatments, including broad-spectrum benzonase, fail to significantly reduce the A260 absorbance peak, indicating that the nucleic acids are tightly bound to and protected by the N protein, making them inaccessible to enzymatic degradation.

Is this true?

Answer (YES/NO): YES